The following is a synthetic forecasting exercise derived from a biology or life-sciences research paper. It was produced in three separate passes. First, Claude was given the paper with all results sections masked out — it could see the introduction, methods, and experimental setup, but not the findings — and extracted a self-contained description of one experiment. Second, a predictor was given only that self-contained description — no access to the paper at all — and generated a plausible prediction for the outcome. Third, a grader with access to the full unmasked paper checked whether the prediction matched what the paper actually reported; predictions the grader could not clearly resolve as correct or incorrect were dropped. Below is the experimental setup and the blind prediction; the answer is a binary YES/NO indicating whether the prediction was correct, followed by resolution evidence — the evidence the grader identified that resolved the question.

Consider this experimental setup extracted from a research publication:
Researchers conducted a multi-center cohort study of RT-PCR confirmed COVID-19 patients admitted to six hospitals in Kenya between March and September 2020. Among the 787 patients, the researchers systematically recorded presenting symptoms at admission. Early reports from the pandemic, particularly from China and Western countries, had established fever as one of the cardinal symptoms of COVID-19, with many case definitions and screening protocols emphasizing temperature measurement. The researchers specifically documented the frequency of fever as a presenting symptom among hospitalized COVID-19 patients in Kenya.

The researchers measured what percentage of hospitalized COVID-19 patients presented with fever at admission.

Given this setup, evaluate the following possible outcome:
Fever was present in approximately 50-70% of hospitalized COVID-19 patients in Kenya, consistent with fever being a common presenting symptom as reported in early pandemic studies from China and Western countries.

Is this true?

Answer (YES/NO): NO